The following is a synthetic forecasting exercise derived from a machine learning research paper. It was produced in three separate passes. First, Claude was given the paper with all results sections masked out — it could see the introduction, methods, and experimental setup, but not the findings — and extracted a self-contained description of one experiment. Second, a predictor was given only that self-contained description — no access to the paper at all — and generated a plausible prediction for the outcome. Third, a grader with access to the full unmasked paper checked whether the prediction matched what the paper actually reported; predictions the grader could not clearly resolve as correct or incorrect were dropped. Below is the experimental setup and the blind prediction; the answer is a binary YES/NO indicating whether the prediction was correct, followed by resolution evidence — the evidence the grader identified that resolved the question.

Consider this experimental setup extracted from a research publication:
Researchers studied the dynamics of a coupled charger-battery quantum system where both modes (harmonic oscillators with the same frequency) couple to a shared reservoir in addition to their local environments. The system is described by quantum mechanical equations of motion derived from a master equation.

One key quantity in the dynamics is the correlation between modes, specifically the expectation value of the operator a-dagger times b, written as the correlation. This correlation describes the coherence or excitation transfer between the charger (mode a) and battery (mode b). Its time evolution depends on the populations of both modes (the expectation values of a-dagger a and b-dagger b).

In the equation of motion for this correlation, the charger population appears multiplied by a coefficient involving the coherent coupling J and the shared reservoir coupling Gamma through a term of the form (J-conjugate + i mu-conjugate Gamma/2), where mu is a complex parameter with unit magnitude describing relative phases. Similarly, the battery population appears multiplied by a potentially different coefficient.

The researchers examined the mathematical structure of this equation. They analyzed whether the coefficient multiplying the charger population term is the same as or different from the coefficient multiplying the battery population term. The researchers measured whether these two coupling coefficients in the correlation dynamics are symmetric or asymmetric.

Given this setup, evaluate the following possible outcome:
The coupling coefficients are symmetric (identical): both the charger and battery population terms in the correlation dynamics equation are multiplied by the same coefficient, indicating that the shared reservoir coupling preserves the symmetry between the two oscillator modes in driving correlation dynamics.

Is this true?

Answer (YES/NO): NO